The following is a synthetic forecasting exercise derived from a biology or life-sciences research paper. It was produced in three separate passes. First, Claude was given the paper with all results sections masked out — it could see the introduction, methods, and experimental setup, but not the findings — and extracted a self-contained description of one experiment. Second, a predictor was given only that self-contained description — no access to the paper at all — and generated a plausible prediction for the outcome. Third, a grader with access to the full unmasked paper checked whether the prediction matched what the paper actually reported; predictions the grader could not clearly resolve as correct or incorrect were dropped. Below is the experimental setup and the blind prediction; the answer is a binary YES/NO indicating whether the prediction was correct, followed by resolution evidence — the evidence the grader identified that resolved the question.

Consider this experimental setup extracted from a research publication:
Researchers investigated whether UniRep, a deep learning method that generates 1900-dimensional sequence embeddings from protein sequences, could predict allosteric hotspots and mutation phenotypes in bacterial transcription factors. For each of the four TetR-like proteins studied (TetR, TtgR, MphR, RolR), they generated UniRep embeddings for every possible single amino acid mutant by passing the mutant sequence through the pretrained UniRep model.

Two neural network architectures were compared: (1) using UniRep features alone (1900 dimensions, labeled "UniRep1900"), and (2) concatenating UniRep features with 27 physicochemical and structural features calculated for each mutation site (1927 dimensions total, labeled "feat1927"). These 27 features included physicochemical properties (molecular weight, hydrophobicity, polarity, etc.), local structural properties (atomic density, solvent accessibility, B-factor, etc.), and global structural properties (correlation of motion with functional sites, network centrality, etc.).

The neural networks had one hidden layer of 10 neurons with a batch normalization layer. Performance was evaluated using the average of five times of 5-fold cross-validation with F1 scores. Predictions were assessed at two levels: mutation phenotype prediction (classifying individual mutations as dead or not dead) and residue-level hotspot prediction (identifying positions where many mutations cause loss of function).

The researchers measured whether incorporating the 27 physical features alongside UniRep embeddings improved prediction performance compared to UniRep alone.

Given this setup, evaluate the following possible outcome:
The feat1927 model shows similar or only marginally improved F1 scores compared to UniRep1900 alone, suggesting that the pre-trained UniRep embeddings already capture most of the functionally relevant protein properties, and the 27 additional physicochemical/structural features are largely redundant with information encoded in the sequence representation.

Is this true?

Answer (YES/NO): NO